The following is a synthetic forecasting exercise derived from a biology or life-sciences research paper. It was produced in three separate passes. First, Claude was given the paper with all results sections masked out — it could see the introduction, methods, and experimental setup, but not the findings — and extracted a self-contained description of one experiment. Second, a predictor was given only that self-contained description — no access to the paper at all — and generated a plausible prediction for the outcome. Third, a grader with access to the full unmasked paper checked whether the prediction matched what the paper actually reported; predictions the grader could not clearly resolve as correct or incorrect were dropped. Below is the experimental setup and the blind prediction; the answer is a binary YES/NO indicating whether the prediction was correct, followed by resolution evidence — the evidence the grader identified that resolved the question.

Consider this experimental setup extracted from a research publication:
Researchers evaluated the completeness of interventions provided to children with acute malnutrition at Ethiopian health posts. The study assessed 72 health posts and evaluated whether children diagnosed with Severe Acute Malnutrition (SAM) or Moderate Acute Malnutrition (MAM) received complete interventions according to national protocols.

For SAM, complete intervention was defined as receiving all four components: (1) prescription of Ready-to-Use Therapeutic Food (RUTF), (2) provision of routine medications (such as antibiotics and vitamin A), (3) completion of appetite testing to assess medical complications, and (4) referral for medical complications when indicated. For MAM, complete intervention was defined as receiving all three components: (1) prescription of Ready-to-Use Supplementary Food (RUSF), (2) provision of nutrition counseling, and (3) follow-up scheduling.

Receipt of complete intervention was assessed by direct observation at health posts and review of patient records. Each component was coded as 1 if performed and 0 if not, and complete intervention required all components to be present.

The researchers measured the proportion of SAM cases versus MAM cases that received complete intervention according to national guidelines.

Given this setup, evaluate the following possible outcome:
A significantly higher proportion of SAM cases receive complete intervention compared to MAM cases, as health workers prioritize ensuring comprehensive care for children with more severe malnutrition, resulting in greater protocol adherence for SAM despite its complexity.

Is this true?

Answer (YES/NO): NO